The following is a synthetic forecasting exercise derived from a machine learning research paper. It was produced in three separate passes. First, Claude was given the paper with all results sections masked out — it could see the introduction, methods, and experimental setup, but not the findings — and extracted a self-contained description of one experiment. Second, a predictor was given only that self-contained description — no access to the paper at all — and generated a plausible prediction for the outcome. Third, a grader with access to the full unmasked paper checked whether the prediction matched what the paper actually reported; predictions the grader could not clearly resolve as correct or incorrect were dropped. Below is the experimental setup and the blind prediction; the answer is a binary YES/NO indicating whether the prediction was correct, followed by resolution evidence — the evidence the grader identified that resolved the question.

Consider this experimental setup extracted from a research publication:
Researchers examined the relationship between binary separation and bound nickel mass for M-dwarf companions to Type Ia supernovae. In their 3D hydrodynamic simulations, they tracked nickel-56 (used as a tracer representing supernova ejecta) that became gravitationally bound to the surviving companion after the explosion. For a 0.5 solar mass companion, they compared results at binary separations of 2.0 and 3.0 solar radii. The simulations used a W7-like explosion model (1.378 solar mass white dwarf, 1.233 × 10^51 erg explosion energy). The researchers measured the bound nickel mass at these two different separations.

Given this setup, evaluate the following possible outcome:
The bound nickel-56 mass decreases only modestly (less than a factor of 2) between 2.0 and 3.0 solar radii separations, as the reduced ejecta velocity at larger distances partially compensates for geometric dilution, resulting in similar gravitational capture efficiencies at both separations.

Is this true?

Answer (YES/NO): NO